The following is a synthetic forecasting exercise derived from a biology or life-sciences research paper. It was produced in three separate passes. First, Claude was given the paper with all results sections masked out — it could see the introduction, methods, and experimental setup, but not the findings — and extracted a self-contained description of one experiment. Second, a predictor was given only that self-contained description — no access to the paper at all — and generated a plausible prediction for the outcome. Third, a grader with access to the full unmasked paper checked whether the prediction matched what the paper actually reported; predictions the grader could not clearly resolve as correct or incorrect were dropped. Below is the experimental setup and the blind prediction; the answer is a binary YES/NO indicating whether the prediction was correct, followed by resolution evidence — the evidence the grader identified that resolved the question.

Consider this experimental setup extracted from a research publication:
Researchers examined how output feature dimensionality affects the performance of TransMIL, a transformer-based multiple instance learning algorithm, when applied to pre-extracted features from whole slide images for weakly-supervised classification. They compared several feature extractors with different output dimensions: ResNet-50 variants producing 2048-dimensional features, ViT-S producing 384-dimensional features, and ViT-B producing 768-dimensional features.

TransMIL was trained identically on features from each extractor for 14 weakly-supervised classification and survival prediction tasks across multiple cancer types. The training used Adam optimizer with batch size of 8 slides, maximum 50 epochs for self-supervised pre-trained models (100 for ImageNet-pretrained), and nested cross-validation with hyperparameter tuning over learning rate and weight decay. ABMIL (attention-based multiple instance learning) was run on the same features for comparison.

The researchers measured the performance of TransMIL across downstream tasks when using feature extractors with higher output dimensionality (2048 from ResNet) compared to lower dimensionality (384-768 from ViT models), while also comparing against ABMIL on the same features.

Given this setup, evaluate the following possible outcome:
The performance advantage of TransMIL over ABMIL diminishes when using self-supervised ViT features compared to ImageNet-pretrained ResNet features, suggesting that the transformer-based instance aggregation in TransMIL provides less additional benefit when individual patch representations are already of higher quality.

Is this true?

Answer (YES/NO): NO